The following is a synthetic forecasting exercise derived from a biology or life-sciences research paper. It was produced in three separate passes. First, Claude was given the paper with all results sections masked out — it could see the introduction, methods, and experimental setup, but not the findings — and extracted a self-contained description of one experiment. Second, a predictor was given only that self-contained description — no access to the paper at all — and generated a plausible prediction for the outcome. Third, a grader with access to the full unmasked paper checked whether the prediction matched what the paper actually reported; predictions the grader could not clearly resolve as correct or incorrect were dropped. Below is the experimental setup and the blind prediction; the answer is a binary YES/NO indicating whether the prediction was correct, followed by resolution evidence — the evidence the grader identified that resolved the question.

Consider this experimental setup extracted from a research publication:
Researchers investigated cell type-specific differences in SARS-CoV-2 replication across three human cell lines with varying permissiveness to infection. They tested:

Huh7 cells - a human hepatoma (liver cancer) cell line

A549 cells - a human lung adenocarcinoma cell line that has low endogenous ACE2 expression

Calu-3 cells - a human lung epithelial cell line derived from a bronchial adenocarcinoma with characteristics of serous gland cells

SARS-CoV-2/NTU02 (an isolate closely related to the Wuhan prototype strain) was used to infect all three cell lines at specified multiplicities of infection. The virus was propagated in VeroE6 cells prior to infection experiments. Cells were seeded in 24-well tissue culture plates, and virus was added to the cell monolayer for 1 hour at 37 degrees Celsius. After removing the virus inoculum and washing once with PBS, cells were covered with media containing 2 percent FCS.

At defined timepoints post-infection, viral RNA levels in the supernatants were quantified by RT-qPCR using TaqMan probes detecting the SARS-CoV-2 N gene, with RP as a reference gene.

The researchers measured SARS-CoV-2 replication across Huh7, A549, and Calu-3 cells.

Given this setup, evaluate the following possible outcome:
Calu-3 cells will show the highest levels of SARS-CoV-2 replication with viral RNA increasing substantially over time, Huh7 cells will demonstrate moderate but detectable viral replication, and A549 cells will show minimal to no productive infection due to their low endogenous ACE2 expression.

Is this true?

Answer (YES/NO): NO